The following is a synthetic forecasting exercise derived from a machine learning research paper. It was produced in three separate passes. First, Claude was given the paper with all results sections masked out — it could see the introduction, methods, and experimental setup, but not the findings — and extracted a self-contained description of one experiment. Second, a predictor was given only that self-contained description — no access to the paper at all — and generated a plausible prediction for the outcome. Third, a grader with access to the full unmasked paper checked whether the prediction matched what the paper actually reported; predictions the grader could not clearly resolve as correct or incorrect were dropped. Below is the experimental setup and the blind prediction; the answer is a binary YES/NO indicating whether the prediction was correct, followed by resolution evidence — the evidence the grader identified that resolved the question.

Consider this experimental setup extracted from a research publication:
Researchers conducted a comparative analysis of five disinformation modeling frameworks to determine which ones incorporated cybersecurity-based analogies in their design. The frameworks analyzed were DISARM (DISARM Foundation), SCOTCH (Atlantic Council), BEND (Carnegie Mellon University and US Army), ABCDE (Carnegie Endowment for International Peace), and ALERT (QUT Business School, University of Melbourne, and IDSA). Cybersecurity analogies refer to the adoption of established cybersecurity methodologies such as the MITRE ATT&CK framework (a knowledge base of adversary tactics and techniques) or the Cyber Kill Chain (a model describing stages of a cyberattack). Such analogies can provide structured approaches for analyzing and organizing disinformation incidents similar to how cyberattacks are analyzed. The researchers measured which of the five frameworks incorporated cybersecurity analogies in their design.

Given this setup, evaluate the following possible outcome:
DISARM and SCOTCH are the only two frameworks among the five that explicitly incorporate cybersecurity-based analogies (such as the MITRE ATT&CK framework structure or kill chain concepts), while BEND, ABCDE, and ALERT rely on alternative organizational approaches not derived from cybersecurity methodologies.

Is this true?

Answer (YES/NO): NO